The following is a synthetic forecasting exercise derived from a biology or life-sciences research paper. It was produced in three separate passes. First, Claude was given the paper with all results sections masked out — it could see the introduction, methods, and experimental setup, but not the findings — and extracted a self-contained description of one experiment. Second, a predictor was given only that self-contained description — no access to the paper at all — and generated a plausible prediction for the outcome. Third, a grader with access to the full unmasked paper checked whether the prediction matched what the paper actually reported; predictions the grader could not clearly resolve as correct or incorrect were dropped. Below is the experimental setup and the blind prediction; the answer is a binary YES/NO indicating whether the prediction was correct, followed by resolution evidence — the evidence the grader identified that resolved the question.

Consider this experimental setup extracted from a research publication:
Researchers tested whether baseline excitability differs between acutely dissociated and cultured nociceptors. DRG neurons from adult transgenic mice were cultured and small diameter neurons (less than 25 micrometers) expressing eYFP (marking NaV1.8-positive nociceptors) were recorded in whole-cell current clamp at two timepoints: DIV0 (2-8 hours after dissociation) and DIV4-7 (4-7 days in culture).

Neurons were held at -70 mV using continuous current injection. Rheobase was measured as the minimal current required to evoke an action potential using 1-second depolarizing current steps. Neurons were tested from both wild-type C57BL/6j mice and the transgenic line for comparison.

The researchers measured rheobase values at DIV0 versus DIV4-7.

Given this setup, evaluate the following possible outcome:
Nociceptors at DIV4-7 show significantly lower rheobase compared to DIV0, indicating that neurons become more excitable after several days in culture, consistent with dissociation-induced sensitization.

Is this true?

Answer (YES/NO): NO